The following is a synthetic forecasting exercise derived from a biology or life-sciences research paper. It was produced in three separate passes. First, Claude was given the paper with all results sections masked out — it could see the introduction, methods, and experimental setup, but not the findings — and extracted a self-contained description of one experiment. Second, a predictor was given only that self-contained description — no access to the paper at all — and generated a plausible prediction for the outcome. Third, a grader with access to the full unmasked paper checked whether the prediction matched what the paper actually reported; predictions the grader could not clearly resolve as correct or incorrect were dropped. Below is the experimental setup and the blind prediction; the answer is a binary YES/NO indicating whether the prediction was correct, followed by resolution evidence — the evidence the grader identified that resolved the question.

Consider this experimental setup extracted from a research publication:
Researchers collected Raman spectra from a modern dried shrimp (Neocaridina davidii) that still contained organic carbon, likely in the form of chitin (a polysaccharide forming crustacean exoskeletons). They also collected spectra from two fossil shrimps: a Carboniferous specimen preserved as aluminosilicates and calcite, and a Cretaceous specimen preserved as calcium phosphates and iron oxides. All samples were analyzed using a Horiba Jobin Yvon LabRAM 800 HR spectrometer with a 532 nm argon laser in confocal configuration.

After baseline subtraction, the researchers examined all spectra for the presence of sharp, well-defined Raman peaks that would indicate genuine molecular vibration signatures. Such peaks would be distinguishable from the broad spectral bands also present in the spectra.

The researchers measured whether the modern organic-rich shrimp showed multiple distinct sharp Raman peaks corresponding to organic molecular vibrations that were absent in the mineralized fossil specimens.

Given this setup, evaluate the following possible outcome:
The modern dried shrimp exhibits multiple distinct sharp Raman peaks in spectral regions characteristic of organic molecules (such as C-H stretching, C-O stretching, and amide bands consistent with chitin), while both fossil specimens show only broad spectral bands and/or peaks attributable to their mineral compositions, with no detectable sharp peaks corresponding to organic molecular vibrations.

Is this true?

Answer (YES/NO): NO